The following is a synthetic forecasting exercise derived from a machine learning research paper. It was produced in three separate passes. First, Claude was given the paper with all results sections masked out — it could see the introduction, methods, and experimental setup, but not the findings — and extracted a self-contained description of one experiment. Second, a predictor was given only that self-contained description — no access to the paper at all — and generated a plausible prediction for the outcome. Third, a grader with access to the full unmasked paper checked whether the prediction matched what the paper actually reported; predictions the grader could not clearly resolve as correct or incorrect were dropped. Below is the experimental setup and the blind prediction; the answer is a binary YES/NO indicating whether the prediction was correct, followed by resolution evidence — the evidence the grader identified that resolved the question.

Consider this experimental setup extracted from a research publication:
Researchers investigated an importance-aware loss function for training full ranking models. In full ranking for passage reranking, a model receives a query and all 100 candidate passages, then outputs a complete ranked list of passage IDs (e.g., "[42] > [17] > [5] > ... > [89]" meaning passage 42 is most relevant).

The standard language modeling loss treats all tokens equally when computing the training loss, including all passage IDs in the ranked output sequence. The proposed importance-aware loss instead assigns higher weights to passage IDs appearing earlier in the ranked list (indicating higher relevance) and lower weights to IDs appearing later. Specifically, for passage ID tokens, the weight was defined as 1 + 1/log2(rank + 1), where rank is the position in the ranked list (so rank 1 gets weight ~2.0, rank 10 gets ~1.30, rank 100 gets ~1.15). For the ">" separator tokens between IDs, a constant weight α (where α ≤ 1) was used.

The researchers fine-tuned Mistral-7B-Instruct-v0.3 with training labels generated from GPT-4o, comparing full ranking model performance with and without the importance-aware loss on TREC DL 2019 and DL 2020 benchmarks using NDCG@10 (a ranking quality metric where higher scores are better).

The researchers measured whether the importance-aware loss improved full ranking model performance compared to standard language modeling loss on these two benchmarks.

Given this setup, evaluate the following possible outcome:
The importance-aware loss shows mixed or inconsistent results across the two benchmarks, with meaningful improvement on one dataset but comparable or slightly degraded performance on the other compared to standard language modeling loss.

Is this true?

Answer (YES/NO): NO